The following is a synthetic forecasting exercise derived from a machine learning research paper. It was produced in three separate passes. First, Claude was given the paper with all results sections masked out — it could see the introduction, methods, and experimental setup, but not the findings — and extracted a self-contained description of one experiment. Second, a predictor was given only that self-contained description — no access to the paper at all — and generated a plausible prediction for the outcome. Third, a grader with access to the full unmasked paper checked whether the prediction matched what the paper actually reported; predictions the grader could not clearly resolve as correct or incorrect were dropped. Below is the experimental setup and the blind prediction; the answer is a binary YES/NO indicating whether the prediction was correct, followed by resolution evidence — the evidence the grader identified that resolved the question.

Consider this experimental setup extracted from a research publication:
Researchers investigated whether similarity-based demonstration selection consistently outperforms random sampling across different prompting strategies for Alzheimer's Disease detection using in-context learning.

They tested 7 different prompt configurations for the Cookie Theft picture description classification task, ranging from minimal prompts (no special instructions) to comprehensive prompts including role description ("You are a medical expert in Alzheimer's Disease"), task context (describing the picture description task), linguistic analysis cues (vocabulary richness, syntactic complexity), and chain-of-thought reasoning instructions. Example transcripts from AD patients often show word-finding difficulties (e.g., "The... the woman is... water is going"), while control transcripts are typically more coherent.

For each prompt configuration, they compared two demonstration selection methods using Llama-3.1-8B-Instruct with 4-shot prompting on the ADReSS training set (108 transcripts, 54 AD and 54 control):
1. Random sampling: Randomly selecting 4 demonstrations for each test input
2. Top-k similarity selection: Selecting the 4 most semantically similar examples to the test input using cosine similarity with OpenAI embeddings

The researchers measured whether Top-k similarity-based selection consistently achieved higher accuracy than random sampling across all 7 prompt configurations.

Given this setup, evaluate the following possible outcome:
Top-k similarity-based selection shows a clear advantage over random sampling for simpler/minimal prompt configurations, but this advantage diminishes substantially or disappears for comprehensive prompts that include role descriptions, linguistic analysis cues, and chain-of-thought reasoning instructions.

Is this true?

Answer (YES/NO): NO